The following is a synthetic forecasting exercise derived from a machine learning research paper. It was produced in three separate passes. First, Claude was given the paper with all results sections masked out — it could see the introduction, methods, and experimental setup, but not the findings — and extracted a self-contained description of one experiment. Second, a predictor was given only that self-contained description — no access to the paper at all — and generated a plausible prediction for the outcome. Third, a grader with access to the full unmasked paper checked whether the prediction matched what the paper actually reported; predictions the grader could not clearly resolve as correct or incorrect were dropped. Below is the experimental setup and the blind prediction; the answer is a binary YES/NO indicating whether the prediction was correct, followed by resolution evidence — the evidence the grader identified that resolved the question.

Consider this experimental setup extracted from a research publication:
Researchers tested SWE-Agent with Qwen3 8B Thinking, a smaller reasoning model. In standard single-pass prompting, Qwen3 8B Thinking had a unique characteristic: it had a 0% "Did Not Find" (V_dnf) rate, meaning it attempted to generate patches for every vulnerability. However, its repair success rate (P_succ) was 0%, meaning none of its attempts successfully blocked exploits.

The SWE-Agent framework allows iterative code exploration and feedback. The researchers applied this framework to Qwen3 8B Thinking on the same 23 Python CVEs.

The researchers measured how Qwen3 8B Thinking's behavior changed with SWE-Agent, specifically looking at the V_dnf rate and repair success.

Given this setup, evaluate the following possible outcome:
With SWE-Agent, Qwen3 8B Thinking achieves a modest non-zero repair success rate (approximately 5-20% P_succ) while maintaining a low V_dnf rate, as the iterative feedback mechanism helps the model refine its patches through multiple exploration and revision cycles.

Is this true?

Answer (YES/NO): NO